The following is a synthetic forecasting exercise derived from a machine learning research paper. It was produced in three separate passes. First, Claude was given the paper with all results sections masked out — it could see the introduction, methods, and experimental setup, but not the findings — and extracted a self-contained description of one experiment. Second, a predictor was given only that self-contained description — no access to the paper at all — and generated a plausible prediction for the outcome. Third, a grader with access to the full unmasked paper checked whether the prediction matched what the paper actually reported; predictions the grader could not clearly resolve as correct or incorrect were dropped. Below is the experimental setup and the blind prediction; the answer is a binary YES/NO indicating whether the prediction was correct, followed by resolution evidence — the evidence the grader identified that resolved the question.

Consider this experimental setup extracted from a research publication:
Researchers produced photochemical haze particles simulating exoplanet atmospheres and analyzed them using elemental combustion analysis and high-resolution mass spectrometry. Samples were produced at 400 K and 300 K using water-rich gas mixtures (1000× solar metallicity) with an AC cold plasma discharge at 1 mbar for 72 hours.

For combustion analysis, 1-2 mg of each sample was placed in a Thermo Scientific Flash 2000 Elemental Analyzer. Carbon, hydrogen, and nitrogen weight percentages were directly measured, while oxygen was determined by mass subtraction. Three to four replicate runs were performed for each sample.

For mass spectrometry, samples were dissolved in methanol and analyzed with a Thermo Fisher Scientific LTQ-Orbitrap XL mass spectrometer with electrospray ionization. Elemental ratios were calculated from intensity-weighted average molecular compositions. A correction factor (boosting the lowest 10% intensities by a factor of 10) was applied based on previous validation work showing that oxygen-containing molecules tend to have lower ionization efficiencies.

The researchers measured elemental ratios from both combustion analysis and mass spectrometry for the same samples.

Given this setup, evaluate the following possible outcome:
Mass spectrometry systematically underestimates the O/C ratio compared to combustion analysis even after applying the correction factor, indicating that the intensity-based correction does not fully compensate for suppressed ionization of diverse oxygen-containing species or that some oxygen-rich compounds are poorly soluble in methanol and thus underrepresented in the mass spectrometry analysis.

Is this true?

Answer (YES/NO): NO